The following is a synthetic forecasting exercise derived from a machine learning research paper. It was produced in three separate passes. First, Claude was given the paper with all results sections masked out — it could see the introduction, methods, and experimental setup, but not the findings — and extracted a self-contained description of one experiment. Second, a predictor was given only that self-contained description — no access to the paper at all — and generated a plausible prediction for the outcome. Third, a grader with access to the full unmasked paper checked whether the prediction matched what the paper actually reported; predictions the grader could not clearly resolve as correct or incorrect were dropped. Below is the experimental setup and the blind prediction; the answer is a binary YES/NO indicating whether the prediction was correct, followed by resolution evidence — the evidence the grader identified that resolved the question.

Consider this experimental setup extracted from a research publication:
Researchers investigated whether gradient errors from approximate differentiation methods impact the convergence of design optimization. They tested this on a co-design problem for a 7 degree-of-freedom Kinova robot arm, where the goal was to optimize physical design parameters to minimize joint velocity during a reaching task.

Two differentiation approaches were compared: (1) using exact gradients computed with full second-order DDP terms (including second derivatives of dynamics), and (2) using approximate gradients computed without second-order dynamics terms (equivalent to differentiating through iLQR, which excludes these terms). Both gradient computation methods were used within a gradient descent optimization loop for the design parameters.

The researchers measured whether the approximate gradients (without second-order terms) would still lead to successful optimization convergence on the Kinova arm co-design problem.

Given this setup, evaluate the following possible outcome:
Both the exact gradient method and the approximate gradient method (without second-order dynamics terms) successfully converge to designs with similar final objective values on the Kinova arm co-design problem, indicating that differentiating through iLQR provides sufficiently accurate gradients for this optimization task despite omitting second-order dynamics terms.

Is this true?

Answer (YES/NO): NO